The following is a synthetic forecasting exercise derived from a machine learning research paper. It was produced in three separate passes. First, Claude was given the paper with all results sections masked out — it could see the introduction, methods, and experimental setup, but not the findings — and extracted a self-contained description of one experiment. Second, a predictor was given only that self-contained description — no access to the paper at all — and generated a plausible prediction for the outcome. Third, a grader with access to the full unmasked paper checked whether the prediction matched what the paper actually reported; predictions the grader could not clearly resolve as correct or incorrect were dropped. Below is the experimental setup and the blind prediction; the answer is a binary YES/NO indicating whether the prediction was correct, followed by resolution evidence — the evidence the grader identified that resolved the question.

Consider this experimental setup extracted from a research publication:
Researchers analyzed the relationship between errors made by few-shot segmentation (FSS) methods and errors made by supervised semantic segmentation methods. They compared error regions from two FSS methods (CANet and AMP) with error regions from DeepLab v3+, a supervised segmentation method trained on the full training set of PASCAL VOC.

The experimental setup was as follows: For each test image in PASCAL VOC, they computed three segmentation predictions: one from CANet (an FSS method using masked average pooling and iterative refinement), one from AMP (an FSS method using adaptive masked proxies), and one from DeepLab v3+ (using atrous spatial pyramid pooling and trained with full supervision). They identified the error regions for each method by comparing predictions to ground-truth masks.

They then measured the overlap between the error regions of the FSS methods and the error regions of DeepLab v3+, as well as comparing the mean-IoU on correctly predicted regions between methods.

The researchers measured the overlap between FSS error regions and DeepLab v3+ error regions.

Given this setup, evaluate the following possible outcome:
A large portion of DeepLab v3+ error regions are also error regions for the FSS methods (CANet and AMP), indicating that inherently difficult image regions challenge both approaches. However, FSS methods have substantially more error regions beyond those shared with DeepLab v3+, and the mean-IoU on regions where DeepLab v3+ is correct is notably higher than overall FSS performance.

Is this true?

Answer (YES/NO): NO